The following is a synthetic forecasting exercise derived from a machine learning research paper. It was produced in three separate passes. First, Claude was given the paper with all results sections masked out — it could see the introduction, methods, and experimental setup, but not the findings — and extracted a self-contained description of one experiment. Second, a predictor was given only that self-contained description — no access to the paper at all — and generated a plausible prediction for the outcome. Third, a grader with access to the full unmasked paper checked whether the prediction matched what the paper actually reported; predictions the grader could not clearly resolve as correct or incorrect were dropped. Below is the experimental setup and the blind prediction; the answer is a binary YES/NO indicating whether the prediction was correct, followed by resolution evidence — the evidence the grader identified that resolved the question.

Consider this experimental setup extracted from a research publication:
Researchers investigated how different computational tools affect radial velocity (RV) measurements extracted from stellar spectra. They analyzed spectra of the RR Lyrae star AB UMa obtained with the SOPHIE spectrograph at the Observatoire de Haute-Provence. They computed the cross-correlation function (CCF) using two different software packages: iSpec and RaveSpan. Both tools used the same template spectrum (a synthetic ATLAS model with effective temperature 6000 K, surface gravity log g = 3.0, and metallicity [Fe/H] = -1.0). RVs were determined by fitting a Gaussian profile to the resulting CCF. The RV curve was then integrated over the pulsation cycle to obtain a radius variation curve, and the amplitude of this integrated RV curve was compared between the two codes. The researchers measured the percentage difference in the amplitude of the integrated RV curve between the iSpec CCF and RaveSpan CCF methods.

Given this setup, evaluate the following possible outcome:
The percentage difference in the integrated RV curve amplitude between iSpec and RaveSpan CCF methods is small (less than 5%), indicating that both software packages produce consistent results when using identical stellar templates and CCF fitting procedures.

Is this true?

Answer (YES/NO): YES